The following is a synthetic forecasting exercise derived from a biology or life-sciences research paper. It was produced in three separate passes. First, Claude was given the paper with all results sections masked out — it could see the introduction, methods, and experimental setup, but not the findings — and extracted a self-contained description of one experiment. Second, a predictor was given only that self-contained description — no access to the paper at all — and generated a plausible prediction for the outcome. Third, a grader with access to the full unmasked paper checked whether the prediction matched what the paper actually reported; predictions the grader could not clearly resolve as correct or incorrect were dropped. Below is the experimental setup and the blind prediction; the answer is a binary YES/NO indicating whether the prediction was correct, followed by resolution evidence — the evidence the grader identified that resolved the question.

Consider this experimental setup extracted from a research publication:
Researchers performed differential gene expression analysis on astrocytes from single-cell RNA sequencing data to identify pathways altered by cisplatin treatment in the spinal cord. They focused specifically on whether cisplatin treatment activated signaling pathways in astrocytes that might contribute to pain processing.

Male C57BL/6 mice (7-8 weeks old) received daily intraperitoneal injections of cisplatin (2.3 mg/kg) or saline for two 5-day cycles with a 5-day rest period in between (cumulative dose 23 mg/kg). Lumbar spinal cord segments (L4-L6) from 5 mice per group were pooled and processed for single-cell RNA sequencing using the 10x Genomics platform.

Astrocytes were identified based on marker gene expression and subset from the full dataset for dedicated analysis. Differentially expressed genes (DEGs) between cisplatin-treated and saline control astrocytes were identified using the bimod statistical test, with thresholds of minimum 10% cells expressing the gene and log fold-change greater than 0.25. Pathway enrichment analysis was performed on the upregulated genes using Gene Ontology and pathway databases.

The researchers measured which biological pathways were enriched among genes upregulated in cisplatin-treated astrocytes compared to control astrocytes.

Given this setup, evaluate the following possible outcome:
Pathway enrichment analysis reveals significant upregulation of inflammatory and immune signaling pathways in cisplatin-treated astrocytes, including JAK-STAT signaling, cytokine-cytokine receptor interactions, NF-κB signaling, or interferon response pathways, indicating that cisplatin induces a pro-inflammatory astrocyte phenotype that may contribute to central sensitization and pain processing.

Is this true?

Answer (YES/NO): NO